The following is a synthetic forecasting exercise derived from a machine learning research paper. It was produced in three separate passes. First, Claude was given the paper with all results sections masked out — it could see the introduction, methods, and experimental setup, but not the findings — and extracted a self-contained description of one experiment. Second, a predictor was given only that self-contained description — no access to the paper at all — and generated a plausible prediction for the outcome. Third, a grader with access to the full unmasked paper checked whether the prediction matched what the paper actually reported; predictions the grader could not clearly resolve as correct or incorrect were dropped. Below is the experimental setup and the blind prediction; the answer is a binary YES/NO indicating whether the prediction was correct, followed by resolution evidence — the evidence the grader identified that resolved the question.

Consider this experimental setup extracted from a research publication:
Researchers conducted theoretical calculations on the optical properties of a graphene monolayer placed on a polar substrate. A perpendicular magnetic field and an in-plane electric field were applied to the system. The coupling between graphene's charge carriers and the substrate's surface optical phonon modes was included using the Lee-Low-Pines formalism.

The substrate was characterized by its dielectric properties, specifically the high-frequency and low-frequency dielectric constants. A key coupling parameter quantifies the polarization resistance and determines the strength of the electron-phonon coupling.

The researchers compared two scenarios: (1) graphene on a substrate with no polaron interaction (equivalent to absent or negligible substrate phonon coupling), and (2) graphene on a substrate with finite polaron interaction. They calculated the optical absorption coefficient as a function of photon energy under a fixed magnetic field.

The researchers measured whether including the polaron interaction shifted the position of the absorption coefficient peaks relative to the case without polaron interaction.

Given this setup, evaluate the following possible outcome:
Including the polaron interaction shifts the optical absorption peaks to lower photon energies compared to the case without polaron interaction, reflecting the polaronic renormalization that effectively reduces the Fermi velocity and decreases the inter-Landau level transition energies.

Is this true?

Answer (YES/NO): NO